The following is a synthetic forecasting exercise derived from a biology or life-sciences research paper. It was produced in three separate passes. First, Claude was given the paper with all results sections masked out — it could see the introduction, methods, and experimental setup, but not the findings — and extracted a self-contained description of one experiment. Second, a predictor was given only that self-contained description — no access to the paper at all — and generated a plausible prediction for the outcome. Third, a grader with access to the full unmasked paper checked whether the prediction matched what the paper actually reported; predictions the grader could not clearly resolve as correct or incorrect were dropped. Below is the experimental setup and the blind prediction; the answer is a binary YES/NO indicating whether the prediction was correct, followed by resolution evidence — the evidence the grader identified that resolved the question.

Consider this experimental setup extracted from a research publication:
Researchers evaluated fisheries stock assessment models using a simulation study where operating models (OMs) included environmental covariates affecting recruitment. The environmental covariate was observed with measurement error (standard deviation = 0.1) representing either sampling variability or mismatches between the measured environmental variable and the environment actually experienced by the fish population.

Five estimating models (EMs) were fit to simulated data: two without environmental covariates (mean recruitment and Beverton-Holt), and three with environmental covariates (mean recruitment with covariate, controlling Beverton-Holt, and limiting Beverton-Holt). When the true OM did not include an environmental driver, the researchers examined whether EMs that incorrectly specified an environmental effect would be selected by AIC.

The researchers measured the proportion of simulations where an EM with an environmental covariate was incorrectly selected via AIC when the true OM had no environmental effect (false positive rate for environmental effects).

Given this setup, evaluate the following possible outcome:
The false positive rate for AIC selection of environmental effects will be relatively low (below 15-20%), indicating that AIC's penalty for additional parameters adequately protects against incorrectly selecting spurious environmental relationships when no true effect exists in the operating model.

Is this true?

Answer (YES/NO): NO